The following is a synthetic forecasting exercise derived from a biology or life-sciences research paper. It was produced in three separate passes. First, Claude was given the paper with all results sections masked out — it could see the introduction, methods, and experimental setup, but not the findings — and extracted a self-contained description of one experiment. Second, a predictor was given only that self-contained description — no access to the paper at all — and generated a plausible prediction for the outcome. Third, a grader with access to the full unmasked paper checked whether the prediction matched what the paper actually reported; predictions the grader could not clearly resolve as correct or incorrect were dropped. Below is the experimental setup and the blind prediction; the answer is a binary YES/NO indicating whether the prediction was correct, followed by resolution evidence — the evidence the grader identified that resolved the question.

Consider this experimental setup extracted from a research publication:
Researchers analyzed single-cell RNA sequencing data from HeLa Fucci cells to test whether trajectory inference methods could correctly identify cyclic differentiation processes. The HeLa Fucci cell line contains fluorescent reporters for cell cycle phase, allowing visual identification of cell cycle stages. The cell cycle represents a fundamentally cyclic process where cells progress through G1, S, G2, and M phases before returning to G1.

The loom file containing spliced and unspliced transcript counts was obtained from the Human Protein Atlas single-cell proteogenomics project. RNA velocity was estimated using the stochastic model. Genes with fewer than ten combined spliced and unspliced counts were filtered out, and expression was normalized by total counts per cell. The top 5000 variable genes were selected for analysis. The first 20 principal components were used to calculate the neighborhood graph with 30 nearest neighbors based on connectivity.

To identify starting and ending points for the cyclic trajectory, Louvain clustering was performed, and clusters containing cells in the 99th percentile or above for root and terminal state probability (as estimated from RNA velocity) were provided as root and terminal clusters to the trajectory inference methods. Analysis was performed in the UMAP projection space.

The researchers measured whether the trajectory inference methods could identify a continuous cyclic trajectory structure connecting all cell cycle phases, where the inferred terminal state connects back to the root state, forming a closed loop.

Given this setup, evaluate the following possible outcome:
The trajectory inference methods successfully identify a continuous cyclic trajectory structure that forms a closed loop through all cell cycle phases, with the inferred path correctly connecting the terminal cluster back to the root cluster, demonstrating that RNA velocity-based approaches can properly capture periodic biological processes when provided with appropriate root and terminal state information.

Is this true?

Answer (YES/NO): NO